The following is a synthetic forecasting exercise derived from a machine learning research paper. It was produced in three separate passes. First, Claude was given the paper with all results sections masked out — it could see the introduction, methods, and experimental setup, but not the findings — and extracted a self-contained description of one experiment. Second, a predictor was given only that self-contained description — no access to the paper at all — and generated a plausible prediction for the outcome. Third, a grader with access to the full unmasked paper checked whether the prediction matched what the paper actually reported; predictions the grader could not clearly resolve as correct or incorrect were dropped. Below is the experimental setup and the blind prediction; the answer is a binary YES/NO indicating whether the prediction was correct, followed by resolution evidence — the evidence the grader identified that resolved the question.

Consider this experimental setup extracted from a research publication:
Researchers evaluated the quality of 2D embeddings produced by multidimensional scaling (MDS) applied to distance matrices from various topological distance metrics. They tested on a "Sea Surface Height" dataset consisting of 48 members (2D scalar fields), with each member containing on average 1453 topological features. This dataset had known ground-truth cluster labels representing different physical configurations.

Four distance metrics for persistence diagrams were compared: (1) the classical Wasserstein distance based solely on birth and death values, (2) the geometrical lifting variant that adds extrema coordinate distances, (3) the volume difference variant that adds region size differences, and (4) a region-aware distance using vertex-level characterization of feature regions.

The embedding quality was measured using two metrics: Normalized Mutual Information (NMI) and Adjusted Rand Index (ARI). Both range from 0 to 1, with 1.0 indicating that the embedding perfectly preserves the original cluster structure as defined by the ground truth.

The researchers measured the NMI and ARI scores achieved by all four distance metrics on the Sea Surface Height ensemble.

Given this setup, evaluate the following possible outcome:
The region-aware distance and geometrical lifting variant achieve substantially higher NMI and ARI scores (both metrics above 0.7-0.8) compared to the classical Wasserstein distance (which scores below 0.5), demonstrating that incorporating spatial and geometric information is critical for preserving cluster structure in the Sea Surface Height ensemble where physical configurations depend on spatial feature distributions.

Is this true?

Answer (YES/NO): NO